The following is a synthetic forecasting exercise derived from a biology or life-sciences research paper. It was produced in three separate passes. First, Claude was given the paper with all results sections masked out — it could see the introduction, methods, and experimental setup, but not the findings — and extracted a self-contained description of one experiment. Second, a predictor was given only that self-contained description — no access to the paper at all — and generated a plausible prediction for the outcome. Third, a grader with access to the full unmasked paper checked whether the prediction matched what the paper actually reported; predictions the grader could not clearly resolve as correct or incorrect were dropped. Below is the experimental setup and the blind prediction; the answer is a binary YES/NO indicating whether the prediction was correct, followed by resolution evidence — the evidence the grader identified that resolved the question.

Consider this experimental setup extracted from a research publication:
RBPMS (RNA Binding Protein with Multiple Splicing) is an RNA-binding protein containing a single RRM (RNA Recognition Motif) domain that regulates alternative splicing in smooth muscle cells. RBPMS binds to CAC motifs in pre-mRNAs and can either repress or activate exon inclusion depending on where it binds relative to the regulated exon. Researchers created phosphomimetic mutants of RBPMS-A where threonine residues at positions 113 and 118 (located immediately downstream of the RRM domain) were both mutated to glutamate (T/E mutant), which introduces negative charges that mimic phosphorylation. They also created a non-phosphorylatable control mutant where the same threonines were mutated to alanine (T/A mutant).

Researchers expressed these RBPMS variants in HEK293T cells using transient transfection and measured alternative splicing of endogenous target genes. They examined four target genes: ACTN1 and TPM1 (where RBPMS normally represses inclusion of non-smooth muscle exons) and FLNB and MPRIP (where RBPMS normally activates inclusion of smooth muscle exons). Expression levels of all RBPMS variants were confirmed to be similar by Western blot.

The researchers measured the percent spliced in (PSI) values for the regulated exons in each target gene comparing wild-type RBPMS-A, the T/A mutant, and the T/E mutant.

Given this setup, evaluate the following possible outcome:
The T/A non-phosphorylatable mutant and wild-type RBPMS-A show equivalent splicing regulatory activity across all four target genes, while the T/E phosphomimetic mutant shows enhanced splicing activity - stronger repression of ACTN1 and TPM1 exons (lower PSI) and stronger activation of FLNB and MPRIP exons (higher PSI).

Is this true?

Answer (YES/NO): NO